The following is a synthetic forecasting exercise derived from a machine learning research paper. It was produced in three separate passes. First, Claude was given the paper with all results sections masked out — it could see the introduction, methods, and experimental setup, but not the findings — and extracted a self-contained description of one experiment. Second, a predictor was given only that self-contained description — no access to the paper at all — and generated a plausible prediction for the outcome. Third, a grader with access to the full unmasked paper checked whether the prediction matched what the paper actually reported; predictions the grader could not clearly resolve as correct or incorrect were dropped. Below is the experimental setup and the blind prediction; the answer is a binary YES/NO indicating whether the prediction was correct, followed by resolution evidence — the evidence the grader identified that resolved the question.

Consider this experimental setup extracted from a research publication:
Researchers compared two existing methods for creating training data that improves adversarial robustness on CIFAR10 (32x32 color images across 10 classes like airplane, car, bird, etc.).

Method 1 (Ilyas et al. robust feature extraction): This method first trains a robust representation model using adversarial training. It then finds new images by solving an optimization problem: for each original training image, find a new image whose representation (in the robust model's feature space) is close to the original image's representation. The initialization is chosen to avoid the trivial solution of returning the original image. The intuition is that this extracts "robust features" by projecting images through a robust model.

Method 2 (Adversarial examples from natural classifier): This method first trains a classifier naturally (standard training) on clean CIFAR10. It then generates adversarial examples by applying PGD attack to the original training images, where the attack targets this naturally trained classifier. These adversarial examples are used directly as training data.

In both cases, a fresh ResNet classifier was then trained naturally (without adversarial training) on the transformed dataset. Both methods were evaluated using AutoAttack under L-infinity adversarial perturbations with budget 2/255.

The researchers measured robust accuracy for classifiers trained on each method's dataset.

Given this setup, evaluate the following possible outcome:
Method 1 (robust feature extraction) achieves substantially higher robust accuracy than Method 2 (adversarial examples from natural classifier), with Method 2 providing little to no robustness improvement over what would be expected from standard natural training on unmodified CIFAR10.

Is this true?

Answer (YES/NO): NO